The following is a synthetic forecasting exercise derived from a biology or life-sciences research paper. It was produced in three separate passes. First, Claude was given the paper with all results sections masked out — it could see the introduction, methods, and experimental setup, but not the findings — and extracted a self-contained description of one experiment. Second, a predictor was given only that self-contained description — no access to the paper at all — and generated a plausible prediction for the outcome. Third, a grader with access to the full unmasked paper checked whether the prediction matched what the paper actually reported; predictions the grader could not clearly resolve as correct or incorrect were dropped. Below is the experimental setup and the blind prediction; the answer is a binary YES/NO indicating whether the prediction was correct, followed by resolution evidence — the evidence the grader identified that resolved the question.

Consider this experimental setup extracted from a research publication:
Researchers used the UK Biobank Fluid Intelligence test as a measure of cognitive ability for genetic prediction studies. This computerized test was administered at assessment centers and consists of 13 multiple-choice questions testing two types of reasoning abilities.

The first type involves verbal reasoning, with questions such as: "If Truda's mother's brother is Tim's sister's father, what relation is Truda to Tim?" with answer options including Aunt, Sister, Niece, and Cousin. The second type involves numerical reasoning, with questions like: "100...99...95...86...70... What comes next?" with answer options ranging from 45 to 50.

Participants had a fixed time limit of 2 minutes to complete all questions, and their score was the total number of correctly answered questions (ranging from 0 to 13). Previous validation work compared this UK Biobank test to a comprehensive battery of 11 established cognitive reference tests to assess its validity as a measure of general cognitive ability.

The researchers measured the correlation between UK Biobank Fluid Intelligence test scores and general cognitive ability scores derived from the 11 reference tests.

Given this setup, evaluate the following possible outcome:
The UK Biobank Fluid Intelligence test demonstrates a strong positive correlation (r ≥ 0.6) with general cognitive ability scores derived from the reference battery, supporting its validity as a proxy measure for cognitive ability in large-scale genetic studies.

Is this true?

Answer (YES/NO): YES